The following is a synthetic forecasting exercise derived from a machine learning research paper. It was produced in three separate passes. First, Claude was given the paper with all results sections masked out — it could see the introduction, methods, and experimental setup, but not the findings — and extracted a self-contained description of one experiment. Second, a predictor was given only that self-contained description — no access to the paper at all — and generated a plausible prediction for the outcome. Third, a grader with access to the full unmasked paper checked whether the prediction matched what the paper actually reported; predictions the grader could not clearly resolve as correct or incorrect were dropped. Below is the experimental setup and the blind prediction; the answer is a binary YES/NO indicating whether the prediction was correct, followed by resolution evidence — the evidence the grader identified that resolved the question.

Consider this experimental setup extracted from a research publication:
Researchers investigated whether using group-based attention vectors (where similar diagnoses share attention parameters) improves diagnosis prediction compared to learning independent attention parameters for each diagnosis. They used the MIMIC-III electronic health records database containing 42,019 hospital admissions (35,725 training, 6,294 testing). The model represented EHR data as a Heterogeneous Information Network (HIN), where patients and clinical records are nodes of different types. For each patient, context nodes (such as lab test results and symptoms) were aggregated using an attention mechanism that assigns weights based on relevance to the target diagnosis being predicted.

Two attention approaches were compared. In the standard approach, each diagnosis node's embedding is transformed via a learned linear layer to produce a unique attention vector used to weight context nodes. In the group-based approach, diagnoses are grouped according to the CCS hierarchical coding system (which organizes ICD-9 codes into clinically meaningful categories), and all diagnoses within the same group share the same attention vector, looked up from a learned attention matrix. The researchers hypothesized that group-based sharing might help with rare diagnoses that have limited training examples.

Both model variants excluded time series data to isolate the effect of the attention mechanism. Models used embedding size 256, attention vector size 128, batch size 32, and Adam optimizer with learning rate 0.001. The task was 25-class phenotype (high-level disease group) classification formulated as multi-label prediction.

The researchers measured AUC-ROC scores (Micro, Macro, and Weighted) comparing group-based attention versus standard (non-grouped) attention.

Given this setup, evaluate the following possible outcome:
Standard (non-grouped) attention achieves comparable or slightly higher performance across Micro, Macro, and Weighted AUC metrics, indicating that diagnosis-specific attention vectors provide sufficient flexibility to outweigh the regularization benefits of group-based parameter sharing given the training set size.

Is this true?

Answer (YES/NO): NO